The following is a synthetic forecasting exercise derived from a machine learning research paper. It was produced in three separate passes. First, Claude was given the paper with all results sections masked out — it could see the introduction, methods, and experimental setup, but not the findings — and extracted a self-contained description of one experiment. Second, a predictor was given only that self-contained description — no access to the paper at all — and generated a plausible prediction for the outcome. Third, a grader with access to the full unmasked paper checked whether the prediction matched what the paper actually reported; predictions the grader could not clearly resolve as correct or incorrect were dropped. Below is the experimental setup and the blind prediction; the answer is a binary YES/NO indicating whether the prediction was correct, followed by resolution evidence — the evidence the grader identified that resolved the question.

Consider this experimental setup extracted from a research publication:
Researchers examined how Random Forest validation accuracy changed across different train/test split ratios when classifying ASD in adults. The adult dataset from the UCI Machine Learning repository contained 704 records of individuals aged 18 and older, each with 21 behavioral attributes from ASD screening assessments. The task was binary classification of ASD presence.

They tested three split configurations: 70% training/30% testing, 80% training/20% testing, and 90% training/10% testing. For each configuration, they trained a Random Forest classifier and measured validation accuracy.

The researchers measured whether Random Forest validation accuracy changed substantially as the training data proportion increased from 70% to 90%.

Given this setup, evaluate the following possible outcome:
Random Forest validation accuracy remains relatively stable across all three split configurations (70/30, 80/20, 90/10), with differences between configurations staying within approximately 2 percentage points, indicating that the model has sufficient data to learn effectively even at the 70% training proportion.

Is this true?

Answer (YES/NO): YES